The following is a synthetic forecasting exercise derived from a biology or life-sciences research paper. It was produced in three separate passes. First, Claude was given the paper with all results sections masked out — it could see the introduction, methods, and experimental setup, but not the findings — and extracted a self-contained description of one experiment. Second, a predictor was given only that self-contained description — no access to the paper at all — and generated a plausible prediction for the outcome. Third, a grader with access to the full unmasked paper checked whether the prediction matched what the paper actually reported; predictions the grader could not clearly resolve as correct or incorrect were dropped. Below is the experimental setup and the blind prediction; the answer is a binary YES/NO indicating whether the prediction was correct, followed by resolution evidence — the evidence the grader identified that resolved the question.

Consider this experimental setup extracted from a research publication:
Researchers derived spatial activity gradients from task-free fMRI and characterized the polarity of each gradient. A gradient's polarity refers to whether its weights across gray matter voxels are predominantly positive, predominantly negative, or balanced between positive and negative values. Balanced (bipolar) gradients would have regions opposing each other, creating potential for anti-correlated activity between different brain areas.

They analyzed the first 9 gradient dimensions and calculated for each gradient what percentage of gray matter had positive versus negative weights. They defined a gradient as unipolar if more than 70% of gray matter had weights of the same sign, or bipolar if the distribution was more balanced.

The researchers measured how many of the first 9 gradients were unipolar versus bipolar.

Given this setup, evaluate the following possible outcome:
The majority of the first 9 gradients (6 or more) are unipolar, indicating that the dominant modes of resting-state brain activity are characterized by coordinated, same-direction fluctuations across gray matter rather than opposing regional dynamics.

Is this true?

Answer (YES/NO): NO